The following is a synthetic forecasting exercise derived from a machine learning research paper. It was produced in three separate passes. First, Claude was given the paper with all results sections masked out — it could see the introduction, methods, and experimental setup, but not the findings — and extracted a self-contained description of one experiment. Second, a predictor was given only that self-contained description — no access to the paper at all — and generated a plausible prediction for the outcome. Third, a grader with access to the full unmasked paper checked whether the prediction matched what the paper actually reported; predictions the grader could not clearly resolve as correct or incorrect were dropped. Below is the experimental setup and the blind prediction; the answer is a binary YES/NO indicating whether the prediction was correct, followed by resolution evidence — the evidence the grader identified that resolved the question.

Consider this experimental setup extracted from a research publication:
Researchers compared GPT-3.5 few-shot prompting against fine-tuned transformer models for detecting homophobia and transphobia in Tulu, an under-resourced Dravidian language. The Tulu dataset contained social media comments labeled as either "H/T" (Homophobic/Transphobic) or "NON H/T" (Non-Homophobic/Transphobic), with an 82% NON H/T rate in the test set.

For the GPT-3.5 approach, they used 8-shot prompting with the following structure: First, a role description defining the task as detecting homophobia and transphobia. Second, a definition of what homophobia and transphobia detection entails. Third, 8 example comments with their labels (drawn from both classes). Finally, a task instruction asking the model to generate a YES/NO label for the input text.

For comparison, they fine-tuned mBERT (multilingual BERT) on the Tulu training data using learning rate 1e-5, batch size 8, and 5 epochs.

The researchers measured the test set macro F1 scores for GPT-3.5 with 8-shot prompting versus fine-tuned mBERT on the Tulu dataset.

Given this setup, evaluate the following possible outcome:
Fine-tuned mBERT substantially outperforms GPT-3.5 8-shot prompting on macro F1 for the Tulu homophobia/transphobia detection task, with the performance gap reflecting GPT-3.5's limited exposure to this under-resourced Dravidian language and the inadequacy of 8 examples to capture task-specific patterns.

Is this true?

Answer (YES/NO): NO